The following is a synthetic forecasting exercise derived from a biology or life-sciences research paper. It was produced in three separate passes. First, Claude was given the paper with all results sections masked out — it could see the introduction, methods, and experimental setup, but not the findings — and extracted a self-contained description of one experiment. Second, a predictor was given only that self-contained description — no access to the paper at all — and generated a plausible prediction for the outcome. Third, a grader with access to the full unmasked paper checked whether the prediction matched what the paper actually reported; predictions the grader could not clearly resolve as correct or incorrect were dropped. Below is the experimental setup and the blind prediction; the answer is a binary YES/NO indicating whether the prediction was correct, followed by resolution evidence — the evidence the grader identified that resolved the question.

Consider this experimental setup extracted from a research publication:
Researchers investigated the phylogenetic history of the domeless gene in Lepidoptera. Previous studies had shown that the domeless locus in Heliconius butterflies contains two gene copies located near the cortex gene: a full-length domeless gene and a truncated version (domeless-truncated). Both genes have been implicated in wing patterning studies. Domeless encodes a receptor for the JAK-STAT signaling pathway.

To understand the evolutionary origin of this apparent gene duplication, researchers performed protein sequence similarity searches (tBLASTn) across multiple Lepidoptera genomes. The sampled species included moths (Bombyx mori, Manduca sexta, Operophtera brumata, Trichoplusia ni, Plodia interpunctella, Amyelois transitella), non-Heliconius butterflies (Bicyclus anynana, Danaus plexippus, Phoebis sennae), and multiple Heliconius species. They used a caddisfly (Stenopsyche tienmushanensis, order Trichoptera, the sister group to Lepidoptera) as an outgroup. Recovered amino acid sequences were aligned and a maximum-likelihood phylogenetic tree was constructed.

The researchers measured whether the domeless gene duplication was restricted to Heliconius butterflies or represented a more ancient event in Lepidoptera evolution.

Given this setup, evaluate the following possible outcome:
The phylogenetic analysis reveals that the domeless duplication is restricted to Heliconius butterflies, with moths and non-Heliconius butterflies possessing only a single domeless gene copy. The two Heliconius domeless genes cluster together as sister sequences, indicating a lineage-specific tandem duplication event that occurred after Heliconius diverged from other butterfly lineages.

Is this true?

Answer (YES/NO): NO